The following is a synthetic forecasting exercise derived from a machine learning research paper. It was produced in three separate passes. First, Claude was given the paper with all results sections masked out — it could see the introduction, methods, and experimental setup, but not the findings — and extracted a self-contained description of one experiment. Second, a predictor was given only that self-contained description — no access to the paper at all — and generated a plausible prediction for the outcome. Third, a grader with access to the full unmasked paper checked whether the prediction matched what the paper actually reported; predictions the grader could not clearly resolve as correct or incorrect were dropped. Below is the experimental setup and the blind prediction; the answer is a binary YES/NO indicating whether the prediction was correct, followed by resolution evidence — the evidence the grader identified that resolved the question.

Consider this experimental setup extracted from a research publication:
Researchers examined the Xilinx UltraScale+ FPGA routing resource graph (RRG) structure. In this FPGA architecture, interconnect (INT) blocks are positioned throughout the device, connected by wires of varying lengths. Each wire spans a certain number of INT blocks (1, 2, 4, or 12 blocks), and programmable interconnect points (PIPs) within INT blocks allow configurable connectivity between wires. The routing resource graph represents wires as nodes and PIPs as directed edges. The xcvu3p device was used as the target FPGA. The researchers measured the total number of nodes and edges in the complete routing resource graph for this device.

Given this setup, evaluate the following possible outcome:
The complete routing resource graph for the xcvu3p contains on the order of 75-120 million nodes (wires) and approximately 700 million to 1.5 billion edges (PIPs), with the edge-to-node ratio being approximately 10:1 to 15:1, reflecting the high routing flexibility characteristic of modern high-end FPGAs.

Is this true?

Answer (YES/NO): NO